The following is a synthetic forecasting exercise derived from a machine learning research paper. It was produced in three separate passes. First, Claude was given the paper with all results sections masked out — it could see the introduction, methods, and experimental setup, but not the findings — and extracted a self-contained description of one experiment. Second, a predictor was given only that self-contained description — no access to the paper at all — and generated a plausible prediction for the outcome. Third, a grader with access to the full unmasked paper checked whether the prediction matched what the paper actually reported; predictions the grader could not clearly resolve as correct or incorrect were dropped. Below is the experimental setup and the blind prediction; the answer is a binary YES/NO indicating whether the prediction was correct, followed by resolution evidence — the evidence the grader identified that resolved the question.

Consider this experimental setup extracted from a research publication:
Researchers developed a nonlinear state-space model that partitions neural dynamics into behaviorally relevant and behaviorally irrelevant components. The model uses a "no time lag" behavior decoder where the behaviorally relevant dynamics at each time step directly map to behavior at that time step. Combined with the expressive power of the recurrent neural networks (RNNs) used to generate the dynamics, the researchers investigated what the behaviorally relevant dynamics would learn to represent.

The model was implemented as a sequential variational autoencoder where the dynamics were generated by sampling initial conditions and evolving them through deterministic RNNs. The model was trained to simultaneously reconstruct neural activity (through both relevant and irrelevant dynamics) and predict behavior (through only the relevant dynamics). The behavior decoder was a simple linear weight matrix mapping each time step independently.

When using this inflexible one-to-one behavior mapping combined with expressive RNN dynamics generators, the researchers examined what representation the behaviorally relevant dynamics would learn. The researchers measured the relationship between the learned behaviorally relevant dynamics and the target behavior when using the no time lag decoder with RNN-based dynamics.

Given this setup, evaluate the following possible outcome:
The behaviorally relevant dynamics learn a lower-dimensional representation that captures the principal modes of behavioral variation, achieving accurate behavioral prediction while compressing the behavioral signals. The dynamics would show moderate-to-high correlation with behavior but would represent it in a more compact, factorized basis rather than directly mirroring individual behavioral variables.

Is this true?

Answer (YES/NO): NO